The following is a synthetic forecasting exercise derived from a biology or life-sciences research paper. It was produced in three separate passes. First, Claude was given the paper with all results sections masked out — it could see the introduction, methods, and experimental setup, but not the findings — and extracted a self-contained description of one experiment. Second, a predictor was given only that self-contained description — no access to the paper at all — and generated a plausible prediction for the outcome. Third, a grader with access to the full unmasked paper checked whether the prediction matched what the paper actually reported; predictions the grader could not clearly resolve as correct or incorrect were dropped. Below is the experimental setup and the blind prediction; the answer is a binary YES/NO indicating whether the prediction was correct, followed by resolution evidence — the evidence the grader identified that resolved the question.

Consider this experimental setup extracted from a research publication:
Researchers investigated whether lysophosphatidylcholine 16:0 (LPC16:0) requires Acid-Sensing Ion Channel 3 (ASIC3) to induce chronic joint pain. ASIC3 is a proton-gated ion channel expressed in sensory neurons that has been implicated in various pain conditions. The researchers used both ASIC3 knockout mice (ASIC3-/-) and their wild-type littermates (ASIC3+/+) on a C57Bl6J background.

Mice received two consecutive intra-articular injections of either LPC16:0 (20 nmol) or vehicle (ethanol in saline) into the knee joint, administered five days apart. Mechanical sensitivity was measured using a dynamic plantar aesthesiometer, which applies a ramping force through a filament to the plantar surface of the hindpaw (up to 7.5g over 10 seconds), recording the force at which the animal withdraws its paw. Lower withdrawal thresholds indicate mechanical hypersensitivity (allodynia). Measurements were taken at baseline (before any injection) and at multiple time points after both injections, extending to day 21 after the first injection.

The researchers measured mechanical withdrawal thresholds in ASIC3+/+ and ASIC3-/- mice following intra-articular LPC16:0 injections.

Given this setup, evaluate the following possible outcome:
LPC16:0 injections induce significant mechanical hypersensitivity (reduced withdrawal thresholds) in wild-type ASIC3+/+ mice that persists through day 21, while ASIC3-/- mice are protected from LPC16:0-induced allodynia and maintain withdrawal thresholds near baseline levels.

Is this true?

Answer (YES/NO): YES